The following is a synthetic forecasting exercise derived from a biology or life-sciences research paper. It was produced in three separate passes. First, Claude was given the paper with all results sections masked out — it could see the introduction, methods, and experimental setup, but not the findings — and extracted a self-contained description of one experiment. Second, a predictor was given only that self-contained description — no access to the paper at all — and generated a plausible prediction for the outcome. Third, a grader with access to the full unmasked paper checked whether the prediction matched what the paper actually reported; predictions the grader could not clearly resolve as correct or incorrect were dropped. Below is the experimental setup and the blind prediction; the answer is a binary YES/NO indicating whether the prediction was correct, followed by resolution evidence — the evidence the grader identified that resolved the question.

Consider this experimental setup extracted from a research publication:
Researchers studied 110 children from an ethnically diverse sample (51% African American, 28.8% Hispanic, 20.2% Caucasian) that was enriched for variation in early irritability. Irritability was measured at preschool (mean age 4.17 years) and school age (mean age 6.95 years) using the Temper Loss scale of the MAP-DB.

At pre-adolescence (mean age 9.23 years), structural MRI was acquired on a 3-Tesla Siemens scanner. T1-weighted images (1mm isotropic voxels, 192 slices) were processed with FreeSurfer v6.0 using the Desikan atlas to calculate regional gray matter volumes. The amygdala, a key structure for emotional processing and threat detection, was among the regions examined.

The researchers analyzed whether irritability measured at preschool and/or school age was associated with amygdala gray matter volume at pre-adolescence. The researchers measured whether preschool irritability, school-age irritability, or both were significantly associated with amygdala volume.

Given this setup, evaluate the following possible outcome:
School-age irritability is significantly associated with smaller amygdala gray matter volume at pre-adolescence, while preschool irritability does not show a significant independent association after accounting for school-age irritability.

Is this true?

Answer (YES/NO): YES